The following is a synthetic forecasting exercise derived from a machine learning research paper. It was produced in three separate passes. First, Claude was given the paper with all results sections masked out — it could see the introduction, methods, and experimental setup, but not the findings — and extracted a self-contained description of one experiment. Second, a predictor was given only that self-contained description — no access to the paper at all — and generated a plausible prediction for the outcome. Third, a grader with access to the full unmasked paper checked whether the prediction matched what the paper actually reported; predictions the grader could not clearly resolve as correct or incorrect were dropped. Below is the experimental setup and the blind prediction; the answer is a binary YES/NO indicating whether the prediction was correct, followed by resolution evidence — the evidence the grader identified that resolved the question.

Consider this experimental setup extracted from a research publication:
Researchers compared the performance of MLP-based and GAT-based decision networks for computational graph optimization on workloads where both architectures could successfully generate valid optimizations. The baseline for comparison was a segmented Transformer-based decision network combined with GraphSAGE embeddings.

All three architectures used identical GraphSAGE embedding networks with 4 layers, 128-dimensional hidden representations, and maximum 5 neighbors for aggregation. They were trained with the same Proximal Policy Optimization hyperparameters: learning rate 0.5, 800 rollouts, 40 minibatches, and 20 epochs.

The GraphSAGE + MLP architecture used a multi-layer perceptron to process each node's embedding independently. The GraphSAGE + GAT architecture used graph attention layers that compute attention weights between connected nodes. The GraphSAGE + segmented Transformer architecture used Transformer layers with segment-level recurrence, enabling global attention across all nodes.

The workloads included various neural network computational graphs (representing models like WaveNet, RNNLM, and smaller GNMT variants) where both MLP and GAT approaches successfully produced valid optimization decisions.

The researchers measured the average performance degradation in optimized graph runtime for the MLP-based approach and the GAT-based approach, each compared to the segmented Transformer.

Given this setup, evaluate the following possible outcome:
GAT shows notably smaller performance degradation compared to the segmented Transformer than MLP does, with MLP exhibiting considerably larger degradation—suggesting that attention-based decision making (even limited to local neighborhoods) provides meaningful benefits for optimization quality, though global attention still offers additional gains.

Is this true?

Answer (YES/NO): NO